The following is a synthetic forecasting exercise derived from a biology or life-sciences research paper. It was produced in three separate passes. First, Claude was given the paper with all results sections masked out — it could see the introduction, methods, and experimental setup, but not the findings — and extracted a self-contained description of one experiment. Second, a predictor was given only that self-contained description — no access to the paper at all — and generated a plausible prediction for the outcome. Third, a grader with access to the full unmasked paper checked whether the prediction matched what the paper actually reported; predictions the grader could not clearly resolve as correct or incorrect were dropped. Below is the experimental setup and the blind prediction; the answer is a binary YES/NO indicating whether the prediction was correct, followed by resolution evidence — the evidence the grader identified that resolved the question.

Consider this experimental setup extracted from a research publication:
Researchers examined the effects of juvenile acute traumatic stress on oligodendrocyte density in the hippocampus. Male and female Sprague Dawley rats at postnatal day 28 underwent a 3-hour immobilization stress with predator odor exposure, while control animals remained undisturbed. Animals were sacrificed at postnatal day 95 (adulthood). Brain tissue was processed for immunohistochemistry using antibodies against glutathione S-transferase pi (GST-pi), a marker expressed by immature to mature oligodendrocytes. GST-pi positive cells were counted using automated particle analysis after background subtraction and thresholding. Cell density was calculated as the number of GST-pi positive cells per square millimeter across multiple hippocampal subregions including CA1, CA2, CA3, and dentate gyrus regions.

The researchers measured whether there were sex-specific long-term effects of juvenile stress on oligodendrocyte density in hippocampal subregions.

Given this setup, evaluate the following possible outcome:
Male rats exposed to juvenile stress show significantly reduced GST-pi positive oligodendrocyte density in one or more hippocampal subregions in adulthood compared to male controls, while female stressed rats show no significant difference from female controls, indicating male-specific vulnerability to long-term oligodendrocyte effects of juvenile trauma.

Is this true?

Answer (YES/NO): NO